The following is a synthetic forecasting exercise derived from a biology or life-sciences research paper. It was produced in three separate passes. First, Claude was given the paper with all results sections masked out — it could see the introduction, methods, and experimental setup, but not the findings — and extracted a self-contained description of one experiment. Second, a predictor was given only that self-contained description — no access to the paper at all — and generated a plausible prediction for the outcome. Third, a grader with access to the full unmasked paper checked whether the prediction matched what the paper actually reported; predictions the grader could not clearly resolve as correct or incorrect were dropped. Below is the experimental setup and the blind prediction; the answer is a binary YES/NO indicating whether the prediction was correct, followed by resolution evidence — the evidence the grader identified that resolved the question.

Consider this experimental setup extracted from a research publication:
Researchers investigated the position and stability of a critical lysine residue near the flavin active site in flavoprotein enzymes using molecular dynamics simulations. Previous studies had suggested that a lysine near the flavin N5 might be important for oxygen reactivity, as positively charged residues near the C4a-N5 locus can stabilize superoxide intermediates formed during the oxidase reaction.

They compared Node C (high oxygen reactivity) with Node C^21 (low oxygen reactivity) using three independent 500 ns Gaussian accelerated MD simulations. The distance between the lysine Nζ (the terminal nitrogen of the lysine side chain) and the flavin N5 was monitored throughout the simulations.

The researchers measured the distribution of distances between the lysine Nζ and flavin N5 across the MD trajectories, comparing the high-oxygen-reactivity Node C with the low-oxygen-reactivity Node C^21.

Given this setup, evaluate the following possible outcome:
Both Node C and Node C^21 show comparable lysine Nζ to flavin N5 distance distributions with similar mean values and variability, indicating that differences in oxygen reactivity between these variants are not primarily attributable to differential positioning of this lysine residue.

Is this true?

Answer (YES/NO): NO